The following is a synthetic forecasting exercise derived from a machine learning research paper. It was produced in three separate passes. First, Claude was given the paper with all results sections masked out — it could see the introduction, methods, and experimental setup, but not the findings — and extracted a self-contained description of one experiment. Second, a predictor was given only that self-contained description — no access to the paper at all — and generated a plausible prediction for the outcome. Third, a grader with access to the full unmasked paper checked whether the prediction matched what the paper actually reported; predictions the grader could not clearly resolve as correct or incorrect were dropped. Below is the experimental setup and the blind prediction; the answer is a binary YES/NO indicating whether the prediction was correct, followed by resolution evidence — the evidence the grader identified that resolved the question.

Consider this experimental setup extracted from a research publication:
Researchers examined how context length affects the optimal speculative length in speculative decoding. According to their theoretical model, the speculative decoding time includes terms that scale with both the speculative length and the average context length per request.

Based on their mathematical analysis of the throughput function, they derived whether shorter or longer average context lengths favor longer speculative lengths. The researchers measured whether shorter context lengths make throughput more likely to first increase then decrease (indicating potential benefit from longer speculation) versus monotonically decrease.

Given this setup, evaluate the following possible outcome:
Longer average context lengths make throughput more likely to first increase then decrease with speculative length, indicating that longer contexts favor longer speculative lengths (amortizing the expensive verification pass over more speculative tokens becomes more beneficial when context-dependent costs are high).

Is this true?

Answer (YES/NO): NO